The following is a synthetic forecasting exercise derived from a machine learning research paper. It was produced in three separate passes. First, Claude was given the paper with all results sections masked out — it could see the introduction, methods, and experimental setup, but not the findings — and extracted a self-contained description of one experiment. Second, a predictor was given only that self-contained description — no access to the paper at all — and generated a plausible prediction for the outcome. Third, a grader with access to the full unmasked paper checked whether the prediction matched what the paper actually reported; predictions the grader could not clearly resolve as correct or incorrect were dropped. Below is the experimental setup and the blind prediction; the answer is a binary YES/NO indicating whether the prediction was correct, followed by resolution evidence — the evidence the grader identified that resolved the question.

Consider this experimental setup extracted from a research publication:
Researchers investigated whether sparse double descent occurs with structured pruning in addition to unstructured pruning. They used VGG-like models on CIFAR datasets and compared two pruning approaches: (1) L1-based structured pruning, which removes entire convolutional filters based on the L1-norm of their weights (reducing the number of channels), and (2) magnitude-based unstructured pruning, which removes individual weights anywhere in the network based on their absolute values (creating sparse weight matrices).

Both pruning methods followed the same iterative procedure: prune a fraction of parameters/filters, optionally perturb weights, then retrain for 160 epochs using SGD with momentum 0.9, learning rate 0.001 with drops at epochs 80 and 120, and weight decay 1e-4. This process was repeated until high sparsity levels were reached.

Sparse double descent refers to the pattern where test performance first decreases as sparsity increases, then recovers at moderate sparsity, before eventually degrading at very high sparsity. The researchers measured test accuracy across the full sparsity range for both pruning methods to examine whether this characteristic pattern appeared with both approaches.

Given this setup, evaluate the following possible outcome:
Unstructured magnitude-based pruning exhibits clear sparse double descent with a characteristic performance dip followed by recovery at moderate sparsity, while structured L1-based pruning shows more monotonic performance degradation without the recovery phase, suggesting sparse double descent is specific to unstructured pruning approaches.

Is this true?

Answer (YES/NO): NO